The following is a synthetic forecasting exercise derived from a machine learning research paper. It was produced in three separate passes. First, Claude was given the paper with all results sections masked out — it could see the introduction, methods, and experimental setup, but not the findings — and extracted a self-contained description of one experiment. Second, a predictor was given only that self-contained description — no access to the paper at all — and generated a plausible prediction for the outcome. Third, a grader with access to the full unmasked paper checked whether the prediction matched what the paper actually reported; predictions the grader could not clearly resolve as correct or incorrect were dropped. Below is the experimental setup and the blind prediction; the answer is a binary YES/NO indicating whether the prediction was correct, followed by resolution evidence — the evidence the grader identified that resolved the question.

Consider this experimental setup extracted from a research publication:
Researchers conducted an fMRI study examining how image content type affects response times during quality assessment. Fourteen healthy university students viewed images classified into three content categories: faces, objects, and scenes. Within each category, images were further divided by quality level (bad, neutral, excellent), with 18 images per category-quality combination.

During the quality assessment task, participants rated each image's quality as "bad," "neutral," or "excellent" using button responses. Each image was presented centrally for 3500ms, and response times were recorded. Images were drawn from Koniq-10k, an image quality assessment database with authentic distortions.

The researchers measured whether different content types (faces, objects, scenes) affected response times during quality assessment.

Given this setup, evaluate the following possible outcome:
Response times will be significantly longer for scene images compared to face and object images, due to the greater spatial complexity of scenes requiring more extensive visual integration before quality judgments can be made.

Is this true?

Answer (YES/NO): NO